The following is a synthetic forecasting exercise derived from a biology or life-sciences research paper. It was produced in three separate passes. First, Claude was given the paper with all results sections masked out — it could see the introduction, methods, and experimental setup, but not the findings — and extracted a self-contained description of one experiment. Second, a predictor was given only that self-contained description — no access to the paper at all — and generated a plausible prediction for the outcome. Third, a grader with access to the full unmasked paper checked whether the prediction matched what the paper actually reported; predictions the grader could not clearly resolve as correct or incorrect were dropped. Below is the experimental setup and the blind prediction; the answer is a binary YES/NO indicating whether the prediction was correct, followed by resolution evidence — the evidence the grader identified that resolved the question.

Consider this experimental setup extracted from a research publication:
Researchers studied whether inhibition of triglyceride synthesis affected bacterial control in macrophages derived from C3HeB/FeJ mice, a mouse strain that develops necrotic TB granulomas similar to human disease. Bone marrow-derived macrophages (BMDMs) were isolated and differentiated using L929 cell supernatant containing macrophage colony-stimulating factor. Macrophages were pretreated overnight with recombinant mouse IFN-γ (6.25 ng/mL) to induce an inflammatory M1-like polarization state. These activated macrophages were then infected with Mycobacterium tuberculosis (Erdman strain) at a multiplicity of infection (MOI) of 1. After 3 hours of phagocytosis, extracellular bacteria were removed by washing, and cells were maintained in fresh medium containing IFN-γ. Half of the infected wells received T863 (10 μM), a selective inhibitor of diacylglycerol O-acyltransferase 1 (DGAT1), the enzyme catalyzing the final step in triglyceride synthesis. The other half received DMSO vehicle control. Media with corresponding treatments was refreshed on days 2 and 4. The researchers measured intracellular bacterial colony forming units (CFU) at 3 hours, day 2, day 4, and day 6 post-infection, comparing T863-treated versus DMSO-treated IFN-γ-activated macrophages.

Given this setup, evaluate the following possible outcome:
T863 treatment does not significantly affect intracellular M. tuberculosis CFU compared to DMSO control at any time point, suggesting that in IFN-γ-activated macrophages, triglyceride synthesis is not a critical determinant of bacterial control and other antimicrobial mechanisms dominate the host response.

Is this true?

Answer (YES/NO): YES